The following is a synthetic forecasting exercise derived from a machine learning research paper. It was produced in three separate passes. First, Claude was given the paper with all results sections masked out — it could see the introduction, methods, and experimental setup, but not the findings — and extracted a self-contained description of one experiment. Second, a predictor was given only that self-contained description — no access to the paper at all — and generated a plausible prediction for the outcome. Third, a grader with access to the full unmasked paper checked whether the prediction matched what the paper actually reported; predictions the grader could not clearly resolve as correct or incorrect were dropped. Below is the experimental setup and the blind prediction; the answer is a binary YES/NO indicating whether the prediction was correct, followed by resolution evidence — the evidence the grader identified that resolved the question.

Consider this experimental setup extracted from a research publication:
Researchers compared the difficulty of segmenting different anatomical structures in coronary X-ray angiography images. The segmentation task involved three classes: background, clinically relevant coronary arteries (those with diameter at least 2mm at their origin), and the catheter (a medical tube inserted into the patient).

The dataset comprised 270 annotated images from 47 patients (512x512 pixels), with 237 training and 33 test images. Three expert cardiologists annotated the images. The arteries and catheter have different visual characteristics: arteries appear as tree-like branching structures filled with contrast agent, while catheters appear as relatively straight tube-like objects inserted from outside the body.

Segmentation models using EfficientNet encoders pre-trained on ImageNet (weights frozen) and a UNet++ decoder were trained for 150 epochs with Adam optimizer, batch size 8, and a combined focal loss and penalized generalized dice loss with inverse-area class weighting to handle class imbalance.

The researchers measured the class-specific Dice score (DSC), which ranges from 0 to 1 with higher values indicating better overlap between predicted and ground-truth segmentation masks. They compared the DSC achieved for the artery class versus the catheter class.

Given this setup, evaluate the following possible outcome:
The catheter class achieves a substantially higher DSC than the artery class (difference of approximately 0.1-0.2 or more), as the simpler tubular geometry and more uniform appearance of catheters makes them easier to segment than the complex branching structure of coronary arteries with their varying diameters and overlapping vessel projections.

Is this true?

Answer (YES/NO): NO